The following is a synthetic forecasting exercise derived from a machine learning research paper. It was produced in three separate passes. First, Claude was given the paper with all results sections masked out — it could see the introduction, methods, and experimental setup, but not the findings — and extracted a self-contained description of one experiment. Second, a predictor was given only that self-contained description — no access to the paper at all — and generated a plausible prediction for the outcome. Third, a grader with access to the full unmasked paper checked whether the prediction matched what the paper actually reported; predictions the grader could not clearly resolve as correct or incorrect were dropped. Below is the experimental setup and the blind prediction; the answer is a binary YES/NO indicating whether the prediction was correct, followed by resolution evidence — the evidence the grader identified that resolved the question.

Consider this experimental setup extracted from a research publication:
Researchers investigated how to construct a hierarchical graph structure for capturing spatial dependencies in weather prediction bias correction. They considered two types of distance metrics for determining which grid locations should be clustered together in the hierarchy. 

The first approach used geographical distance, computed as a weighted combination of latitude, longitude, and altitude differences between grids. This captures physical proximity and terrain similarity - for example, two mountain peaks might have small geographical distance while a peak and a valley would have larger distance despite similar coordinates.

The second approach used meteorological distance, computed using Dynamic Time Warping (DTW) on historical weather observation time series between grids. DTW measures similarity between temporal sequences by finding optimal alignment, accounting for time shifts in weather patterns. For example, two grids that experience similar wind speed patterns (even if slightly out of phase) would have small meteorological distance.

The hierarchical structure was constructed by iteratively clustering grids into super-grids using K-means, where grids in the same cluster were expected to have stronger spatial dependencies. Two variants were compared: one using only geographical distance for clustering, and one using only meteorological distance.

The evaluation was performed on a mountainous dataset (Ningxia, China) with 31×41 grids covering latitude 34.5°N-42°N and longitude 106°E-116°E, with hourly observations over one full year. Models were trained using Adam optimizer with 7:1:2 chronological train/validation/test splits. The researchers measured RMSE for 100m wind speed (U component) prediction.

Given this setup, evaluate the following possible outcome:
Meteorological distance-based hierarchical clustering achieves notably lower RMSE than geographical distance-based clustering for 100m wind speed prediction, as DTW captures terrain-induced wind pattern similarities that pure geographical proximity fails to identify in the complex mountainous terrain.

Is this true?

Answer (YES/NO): NO